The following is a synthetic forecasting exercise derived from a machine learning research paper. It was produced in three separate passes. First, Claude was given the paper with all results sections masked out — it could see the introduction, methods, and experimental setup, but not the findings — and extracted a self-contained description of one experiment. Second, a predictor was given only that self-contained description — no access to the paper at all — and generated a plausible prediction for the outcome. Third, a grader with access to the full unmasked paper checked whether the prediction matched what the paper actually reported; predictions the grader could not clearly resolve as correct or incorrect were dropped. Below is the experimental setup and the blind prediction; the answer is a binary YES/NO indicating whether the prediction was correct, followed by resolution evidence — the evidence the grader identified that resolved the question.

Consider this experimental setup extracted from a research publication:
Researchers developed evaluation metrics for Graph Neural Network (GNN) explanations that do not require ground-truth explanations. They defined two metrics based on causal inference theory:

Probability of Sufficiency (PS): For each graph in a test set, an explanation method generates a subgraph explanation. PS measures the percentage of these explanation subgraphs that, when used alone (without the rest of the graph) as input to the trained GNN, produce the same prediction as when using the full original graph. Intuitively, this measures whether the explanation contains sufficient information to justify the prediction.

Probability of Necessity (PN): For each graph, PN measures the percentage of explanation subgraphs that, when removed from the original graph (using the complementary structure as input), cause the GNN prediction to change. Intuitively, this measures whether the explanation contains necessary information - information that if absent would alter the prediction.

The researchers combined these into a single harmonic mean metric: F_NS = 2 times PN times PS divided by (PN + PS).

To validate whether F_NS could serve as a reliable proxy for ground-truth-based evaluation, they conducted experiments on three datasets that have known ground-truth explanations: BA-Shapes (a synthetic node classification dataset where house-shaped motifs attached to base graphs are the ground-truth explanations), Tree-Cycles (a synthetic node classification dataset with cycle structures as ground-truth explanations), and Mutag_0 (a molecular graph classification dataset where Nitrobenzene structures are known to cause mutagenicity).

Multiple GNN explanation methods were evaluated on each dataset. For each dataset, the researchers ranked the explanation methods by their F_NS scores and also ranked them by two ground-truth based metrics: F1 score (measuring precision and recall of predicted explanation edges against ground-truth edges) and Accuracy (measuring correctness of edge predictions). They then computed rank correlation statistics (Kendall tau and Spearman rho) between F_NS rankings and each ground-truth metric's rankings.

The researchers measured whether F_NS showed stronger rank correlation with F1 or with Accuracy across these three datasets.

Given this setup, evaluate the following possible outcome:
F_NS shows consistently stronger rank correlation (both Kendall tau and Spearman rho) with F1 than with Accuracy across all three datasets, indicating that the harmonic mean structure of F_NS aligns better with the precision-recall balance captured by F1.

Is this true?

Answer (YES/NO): NO